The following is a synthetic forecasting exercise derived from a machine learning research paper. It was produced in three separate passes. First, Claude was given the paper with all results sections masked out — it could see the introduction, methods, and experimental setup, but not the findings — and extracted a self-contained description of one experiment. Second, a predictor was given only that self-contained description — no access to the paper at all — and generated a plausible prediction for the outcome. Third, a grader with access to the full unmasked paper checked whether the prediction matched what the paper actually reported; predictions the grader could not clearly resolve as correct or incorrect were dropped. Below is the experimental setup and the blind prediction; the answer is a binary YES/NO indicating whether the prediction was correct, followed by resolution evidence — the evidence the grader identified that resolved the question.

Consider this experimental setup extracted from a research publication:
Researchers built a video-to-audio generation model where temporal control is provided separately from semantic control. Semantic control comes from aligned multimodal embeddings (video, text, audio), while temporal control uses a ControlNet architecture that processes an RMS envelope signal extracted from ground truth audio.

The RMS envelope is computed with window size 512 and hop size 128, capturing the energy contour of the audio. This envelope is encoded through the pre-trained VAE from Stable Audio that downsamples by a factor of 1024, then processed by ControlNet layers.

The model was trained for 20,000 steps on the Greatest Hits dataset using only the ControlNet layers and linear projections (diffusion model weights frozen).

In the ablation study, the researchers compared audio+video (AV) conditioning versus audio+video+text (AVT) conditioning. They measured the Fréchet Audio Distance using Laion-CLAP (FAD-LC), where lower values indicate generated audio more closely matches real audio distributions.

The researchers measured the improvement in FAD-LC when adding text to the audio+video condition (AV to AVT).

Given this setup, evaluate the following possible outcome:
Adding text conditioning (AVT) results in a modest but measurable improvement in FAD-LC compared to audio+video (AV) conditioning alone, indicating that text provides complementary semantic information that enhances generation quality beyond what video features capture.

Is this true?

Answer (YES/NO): YES